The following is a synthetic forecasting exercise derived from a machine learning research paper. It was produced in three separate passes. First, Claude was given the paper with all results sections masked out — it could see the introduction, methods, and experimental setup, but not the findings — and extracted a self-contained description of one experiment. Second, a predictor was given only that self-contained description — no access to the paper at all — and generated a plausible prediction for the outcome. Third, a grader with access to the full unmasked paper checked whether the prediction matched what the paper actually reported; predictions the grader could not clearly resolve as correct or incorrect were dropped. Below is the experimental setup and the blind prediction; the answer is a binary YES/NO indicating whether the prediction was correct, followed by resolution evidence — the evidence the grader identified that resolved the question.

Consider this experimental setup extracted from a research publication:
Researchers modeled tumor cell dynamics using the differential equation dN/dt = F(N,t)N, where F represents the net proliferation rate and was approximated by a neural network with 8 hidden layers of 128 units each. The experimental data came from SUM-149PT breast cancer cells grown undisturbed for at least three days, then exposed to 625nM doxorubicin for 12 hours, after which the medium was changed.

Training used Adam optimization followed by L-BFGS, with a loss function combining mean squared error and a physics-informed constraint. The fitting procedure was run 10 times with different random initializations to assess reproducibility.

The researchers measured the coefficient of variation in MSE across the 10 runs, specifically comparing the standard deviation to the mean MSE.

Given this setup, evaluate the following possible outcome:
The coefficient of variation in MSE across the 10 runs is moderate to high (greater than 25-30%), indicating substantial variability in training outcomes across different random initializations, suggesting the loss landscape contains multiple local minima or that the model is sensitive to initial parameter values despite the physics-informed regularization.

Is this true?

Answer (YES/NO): YES